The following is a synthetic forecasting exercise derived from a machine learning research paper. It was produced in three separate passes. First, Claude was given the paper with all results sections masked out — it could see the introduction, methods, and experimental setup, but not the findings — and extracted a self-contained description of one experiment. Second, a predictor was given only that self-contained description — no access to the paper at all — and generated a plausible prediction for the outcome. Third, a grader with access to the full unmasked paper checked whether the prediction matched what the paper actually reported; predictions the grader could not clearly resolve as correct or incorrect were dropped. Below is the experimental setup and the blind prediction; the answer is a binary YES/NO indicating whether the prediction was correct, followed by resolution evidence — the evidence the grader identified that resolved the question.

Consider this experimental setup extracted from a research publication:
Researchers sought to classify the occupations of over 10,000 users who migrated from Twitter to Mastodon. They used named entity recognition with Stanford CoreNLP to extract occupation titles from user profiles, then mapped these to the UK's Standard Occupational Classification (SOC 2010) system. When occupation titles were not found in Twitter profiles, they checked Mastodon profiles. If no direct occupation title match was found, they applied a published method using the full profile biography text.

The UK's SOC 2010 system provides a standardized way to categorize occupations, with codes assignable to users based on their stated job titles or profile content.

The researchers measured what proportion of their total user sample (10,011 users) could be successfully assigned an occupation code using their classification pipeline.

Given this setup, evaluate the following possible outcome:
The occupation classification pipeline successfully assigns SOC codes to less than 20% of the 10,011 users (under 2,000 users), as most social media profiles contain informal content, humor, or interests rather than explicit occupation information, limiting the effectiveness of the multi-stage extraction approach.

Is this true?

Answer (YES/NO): NO